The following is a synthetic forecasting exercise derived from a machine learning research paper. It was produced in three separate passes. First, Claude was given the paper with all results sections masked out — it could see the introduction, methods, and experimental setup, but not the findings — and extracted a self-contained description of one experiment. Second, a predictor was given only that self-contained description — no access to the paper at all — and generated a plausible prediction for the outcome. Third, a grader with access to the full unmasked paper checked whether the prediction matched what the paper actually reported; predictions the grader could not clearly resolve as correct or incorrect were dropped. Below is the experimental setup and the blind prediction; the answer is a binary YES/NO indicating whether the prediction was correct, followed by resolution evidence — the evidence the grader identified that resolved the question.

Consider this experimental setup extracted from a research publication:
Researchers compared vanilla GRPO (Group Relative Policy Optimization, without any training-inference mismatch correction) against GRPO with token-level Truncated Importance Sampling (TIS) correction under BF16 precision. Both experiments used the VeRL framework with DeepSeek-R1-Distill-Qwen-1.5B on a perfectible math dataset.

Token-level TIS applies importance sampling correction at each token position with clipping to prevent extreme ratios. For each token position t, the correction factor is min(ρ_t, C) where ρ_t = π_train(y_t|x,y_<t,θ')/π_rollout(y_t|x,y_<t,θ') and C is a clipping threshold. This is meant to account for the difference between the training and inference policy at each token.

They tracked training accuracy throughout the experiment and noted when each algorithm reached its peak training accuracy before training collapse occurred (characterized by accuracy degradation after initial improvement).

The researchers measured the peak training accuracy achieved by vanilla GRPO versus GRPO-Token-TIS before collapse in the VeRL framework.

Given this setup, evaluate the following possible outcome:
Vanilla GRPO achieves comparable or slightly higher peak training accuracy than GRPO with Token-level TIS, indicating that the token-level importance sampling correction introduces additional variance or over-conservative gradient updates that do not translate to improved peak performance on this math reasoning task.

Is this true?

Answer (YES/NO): NO